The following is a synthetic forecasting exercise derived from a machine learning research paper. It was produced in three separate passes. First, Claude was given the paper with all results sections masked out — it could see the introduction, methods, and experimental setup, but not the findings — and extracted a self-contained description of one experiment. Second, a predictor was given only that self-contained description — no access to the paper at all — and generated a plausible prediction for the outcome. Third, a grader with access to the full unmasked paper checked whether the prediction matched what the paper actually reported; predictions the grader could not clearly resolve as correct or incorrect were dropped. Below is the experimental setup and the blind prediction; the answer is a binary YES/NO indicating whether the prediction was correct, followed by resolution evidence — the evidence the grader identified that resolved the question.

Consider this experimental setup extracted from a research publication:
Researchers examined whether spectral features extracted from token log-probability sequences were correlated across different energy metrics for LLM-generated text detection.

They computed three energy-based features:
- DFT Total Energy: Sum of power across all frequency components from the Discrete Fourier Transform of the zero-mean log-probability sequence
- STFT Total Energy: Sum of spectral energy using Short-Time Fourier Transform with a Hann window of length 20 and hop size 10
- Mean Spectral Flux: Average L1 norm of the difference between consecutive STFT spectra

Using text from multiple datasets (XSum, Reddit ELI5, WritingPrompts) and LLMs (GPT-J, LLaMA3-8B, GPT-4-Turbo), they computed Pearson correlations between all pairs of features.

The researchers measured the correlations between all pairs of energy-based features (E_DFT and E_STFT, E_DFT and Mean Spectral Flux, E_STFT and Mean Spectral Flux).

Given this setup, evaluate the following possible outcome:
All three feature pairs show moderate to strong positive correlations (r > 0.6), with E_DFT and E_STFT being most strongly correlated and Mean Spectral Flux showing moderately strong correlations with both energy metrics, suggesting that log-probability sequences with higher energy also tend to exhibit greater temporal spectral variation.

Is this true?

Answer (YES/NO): NO